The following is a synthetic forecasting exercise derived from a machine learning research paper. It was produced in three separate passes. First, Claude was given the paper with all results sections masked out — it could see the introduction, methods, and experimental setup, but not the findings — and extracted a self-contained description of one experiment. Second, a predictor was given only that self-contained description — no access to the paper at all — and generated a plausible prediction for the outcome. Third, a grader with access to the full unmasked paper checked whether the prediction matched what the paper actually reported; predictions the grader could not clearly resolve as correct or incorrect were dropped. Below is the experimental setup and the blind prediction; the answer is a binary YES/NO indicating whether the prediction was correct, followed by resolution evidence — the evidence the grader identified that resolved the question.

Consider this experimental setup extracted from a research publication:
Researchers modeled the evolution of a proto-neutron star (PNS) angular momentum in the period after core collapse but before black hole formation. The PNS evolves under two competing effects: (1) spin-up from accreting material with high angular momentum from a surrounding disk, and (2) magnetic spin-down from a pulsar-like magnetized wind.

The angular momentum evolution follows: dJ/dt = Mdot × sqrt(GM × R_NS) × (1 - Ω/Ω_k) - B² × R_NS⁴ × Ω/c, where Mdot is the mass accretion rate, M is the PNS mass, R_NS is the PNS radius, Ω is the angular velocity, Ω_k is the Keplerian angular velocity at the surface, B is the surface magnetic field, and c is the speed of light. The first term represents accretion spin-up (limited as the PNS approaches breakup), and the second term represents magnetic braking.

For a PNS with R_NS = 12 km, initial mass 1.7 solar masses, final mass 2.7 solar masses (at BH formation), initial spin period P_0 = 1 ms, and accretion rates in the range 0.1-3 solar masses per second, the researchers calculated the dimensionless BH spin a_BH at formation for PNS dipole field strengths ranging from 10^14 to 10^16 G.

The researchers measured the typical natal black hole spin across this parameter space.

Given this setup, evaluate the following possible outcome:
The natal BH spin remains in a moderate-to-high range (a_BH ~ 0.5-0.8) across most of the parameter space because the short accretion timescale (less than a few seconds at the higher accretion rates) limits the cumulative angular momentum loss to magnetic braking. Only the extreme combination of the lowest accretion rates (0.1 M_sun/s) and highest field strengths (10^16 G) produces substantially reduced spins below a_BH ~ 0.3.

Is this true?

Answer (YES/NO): NO